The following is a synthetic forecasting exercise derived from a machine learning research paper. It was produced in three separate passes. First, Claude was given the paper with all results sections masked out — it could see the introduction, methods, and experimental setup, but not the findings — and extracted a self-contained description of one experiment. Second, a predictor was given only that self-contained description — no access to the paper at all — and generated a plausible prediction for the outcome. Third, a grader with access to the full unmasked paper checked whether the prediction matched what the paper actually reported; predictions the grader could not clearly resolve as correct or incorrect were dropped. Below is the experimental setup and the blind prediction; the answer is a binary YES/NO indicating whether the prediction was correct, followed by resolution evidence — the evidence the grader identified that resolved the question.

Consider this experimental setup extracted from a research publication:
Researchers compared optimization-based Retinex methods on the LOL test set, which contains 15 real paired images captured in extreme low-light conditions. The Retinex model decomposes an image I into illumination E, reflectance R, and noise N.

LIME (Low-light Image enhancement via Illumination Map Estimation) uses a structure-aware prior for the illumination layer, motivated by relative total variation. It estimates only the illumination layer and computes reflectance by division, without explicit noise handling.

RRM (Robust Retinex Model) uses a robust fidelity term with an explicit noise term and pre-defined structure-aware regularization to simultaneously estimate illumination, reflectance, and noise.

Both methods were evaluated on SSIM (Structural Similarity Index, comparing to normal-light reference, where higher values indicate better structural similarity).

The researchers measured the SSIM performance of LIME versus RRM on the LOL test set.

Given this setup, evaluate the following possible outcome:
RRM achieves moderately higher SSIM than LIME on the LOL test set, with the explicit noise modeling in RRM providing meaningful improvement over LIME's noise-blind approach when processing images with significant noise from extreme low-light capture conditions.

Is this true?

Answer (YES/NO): YES